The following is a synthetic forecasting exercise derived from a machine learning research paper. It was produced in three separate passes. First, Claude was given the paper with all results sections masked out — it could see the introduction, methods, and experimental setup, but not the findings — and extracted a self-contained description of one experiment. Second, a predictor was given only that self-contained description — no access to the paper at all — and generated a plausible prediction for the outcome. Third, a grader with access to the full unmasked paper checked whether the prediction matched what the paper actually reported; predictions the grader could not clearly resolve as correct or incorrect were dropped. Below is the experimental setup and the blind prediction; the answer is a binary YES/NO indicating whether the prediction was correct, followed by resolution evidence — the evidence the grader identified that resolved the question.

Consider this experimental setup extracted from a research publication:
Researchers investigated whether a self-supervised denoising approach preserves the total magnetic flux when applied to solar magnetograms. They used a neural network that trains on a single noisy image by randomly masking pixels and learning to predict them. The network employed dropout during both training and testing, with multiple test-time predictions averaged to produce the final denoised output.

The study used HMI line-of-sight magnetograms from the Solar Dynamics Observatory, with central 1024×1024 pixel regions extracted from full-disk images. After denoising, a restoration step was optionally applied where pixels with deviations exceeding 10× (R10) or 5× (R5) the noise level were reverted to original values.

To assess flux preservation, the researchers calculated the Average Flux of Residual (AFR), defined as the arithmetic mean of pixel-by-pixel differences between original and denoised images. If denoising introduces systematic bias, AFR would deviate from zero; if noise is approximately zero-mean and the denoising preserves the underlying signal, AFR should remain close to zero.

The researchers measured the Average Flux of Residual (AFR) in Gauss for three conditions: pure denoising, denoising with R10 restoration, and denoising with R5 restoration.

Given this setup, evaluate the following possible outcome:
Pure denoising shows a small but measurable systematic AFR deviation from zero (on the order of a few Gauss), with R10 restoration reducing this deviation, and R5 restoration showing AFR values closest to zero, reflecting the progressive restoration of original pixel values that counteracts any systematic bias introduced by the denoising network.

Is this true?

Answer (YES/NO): NO